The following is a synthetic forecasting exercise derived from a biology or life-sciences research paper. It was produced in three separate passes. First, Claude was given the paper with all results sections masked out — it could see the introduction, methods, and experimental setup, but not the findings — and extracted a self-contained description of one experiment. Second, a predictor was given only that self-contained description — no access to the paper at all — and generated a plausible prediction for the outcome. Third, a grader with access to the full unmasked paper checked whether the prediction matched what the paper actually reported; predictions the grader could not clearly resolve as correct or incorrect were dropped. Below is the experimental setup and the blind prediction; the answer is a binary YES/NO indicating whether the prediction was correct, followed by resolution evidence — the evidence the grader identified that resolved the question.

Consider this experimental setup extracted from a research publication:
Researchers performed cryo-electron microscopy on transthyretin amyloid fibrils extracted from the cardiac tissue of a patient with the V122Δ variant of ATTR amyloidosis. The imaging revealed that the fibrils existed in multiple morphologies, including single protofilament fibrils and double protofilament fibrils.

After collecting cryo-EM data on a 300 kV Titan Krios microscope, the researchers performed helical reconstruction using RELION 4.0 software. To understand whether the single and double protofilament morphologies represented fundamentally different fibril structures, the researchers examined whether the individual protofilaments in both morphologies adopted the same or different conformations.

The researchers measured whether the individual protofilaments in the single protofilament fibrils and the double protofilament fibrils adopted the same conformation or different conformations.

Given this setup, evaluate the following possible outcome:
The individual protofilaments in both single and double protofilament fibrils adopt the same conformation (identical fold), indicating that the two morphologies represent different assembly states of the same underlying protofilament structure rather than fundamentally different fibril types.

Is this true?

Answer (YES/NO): YES